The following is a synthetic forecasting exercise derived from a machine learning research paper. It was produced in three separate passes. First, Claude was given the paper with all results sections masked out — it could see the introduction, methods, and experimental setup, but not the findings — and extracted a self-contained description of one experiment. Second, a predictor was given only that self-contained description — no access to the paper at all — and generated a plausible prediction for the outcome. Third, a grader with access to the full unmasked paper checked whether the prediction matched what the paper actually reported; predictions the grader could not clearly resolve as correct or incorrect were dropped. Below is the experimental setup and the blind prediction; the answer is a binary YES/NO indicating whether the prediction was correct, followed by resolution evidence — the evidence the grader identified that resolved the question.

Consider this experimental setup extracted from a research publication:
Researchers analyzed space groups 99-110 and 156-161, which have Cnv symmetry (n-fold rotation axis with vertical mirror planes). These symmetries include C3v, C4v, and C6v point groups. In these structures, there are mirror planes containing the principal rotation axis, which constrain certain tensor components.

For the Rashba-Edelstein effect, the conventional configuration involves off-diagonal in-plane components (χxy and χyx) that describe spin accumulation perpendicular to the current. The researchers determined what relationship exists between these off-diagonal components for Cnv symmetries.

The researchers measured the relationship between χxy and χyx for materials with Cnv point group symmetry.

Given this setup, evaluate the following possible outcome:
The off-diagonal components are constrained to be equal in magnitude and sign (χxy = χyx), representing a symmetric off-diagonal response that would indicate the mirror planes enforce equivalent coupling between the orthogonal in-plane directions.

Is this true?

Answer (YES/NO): NO